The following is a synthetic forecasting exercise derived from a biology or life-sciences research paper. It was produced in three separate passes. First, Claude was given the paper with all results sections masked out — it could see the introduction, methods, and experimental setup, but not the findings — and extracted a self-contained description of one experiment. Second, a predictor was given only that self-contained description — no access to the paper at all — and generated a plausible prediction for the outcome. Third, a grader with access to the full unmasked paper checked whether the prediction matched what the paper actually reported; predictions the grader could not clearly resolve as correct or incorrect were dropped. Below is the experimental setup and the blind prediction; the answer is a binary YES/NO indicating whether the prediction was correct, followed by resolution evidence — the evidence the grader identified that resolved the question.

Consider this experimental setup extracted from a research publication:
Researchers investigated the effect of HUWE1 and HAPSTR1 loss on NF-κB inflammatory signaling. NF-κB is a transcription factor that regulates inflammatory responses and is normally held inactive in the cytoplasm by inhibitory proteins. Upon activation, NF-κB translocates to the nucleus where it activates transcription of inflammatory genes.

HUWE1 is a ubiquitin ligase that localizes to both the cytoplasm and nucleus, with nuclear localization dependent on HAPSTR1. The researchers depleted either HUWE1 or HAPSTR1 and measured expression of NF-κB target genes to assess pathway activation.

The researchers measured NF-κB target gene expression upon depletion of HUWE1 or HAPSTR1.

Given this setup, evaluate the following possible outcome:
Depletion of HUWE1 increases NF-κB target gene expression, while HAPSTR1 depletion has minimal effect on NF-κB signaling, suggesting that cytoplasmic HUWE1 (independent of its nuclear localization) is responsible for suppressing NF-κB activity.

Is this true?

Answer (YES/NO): NO